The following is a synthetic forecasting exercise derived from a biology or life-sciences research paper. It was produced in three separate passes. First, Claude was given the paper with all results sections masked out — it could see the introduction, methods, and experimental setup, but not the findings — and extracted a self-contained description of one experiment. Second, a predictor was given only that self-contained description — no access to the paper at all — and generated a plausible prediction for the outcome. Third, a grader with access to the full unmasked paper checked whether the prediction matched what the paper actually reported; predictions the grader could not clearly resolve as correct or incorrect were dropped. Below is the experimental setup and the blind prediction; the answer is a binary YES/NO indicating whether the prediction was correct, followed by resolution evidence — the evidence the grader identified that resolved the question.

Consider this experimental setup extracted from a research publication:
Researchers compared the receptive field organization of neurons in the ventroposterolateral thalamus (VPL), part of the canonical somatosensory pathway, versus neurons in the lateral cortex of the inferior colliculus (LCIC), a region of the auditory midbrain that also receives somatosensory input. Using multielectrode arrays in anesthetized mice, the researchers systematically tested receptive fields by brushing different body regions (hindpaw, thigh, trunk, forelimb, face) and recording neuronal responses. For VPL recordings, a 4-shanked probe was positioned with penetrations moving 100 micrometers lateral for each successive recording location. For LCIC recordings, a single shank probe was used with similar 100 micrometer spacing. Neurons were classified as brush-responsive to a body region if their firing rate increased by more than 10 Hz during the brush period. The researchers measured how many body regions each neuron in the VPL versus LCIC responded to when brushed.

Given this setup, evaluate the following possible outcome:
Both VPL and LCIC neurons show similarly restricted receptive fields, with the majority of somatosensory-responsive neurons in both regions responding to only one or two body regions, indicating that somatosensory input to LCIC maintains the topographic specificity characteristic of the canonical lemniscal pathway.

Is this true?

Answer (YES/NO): NO